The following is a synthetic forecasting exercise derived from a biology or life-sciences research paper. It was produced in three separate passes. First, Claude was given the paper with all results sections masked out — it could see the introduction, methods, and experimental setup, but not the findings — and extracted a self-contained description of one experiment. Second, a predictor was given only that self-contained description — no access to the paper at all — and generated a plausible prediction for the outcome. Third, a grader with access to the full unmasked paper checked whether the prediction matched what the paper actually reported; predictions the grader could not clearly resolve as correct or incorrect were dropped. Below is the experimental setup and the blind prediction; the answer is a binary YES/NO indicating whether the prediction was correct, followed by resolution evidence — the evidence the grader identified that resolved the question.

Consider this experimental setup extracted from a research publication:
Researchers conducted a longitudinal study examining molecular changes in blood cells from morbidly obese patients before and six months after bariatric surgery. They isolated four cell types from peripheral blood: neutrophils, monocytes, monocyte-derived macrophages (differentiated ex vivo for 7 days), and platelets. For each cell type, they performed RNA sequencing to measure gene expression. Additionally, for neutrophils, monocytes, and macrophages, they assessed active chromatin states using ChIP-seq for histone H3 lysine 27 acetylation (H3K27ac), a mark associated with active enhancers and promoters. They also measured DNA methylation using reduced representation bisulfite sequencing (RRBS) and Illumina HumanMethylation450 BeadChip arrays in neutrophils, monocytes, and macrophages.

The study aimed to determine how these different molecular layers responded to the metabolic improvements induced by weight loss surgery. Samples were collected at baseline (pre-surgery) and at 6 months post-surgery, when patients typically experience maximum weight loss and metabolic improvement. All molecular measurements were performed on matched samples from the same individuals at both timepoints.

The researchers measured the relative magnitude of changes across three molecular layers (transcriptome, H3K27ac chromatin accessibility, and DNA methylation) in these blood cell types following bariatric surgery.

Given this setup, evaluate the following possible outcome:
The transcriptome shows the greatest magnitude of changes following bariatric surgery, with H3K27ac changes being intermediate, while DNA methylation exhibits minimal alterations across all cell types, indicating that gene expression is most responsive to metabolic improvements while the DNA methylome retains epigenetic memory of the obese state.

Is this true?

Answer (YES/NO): YES